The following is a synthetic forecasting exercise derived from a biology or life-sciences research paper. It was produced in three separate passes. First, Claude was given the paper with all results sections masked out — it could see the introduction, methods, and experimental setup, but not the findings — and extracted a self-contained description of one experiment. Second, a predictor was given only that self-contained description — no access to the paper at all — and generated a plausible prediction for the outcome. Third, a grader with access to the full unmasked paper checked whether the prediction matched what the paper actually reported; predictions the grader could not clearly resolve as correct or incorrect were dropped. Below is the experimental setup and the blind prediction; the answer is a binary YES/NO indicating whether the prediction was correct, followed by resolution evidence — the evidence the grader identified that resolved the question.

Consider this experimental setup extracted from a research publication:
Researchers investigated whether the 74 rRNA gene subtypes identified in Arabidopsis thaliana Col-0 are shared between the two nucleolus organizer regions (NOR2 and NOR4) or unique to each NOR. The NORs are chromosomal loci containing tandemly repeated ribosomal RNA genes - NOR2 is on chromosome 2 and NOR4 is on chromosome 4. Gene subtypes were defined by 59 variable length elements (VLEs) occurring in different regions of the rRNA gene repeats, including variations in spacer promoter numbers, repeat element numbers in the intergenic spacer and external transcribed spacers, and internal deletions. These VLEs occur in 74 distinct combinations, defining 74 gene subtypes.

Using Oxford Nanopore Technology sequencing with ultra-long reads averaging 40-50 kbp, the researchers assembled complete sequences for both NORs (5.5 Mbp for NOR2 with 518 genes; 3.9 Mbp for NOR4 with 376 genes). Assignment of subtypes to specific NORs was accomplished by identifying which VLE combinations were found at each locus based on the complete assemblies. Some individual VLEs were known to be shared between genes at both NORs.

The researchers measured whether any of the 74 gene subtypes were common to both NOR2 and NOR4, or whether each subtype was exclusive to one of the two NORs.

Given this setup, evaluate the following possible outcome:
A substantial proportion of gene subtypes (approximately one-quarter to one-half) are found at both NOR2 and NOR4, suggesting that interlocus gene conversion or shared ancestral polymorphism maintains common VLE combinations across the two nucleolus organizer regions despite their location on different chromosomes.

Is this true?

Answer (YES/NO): NO